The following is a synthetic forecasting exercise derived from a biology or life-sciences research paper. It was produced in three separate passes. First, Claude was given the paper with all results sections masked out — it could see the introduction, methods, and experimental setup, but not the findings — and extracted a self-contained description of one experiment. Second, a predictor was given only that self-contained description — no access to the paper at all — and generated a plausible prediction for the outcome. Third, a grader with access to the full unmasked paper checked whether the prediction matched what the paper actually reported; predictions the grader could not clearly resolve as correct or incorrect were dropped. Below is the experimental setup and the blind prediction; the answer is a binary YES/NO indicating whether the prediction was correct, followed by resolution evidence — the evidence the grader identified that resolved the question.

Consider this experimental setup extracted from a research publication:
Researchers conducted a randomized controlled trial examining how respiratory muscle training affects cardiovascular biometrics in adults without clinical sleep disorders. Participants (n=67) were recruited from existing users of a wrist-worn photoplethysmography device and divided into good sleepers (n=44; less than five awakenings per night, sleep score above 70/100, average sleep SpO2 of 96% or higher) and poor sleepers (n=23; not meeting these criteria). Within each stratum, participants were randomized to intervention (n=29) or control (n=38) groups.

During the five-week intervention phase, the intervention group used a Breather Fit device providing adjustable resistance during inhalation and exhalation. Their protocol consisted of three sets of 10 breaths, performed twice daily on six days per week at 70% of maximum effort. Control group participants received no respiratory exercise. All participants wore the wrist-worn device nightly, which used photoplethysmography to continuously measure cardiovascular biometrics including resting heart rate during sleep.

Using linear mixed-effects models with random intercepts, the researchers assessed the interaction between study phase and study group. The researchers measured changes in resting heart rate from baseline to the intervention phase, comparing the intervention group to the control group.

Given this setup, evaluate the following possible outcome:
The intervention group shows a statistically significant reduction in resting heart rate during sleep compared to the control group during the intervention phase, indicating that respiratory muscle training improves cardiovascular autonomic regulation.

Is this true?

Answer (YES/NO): NO